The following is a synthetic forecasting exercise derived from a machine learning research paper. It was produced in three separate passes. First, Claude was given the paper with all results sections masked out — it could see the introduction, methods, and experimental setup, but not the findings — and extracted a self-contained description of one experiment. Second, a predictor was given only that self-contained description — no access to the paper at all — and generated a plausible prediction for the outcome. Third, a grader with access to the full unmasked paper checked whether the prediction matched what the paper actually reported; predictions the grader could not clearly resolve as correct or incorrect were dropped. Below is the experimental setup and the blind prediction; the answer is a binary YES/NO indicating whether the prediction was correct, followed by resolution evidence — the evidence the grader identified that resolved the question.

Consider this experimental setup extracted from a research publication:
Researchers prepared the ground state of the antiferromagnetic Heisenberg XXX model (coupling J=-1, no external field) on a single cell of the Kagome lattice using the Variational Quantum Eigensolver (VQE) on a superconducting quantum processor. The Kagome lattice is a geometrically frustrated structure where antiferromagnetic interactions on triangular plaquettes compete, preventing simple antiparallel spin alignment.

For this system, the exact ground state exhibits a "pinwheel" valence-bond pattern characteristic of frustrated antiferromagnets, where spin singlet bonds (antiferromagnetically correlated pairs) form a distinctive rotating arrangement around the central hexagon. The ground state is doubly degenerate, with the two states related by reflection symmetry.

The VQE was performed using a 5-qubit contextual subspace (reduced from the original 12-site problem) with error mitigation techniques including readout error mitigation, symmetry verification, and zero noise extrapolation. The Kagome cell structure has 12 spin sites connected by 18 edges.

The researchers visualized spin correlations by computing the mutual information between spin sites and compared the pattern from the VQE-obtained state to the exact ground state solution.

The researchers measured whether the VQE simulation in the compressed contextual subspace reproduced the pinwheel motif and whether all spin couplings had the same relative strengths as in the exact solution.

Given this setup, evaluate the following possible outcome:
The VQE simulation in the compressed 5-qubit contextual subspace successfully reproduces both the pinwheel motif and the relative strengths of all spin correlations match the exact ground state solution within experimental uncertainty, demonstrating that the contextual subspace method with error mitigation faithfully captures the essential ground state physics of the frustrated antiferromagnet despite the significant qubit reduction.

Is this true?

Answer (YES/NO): NO